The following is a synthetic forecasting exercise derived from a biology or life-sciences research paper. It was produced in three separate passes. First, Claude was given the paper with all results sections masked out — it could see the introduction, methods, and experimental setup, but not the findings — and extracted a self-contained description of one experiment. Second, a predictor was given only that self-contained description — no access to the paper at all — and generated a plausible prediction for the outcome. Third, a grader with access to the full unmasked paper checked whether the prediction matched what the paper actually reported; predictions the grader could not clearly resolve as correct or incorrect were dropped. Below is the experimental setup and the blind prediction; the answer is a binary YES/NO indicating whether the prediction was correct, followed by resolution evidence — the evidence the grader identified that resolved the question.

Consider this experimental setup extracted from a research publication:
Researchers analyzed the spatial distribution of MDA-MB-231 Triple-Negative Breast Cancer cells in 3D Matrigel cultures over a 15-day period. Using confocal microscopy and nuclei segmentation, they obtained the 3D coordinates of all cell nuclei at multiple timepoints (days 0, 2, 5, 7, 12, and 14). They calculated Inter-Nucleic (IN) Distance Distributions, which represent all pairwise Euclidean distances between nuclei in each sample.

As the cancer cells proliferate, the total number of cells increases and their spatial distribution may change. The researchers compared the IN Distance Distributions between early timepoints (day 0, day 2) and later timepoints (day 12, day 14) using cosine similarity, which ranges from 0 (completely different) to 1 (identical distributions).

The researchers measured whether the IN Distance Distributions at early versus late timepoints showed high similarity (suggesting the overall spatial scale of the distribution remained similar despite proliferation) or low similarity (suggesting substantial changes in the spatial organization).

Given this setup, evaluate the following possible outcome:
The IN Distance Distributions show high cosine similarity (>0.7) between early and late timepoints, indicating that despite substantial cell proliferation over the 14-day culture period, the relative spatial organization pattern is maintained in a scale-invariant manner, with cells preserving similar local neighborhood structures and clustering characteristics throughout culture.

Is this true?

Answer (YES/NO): YES